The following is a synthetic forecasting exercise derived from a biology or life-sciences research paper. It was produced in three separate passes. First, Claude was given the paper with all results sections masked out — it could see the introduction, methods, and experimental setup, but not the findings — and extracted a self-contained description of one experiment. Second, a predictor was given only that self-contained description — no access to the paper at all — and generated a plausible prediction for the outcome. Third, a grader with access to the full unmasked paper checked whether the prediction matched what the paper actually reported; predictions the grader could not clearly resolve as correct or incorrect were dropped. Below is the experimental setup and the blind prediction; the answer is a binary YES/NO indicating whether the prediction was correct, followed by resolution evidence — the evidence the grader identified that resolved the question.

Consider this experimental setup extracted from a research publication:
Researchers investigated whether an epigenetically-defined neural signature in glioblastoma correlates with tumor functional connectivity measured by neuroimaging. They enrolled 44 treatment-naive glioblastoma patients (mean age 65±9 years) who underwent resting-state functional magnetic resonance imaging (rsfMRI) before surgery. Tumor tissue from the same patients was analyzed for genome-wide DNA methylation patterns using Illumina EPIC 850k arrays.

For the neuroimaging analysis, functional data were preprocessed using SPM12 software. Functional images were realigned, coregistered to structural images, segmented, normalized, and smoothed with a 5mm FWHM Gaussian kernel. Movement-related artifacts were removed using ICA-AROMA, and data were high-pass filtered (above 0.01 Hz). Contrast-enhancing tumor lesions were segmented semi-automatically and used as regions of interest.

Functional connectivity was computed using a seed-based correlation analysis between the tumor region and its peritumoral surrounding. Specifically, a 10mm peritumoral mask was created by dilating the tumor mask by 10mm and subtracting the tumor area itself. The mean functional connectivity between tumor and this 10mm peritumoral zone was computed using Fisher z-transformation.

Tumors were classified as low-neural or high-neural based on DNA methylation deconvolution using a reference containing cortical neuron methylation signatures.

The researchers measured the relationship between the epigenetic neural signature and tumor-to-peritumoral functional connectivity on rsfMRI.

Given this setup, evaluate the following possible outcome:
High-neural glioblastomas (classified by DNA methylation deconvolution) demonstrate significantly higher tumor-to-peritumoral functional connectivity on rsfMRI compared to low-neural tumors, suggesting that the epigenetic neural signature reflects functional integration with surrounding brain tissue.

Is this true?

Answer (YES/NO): YES